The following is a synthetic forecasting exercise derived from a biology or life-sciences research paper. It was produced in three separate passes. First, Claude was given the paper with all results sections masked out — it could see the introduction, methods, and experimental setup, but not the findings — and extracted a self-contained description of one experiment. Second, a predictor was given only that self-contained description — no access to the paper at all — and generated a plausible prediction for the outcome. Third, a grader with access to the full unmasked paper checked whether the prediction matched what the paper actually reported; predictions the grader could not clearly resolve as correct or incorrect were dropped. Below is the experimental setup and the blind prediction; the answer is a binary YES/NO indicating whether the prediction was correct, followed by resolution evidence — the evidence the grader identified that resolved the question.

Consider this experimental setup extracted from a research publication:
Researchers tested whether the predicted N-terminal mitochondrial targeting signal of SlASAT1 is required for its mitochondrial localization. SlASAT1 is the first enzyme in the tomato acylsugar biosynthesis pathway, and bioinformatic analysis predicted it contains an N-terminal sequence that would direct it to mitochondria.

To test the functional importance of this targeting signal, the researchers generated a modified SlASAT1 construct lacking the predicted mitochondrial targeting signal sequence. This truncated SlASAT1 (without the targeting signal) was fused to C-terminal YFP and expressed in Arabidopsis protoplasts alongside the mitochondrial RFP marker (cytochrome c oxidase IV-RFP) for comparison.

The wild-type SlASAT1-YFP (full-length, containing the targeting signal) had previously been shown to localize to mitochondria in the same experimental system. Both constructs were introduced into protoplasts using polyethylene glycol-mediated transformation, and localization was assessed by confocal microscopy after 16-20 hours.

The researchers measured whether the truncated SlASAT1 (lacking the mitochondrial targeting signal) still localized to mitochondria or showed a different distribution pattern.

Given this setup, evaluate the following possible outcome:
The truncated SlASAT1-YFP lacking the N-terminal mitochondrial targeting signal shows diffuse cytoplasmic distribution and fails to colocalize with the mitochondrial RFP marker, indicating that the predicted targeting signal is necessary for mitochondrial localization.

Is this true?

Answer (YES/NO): YES